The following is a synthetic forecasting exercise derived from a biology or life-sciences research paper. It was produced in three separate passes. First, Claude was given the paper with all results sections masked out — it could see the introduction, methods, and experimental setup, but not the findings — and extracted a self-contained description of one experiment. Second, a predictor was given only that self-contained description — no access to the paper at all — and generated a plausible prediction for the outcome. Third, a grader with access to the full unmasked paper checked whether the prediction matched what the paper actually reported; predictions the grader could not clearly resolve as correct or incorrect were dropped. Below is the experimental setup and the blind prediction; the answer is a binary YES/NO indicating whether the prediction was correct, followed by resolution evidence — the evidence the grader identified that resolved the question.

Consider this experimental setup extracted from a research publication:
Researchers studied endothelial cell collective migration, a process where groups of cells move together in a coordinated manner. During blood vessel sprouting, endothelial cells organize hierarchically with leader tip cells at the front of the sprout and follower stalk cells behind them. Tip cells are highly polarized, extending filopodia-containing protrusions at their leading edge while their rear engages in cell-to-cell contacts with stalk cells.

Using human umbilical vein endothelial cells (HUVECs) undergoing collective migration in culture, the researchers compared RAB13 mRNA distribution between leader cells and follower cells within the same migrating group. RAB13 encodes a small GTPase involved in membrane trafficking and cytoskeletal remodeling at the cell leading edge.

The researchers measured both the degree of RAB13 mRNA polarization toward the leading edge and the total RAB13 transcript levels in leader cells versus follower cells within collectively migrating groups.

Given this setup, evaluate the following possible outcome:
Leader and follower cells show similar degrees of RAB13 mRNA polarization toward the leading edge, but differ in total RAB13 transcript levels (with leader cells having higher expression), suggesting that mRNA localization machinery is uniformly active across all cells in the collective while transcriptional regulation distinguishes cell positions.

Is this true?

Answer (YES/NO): NO